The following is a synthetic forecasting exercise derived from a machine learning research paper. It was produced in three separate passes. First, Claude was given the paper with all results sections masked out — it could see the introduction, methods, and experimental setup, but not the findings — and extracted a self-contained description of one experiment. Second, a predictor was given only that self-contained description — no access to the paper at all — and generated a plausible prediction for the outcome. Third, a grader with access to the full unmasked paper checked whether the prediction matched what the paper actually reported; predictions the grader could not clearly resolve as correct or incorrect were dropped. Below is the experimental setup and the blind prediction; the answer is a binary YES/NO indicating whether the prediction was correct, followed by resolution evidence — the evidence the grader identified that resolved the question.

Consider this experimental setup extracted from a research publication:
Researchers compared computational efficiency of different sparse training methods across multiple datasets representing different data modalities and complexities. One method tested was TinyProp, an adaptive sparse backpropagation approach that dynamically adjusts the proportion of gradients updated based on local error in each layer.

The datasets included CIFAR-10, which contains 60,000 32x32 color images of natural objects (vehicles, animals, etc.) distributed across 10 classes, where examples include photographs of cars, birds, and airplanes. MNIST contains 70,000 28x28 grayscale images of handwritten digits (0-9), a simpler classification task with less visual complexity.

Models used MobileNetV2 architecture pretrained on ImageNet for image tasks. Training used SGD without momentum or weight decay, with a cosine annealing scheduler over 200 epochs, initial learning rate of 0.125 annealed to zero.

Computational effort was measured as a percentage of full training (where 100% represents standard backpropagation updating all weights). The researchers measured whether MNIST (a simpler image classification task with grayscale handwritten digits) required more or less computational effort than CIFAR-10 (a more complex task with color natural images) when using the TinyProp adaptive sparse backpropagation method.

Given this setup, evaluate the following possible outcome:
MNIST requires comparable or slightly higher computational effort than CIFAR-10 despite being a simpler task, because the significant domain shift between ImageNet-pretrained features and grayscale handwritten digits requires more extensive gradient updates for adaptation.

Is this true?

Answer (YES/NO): NO